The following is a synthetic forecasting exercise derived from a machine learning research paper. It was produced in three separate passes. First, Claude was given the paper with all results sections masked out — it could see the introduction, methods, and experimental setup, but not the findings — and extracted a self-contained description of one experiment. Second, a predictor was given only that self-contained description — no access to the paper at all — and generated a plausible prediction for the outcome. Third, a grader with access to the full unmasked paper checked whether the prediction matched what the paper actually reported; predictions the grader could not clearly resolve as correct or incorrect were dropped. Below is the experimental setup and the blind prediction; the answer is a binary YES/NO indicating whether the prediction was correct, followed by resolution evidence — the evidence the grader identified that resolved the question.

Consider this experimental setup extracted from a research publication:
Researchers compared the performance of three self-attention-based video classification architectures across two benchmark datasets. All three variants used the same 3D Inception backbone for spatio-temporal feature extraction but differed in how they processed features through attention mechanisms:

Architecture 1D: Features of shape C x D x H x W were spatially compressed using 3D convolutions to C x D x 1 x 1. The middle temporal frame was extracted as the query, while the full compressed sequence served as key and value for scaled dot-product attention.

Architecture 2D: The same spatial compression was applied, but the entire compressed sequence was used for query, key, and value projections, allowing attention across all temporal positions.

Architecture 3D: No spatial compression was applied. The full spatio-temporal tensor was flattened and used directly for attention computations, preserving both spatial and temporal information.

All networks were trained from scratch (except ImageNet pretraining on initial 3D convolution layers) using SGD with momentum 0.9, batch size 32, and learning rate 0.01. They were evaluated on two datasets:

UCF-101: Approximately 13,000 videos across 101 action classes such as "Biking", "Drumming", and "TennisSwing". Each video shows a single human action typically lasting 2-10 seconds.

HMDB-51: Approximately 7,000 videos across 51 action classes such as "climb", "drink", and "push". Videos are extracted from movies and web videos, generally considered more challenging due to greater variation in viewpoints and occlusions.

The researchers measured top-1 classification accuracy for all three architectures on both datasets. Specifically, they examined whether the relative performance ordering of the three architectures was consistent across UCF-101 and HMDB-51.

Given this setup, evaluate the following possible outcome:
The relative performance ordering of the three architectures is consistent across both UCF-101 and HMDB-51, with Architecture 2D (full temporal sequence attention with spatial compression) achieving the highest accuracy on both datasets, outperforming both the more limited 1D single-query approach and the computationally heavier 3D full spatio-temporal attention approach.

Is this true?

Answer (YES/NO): NO